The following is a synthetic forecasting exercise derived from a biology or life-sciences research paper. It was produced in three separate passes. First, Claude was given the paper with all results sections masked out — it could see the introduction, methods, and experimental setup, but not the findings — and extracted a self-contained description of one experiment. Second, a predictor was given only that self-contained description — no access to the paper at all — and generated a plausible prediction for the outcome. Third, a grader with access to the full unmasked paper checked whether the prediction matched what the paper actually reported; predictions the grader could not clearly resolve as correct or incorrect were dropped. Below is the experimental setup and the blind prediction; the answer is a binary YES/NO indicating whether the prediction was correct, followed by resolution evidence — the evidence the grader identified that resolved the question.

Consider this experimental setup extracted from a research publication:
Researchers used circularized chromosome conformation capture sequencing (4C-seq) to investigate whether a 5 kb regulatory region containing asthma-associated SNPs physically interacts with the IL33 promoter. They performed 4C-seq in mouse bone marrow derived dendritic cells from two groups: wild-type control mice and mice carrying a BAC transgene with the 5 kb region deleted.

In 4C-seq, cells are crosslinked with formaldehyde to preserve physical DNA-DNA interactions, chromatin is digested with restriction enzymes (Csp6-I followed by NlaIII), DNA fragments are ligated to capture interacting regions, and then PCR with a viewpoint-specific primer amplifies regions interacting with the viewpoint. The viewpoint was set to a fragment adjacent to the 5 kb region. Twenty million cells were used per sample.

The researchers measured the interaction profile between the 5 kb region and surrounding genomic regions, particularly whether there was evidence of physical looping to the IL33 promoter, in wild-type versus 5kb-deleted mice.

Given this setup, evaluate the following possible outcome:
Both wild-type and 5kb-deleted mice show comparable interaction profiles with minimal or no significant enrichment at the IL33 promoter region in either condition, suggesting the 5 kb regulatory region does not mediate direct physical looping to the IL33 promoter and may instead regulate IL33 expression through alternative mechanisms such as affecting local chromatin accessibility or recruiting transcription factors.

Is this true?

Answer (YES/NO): NO